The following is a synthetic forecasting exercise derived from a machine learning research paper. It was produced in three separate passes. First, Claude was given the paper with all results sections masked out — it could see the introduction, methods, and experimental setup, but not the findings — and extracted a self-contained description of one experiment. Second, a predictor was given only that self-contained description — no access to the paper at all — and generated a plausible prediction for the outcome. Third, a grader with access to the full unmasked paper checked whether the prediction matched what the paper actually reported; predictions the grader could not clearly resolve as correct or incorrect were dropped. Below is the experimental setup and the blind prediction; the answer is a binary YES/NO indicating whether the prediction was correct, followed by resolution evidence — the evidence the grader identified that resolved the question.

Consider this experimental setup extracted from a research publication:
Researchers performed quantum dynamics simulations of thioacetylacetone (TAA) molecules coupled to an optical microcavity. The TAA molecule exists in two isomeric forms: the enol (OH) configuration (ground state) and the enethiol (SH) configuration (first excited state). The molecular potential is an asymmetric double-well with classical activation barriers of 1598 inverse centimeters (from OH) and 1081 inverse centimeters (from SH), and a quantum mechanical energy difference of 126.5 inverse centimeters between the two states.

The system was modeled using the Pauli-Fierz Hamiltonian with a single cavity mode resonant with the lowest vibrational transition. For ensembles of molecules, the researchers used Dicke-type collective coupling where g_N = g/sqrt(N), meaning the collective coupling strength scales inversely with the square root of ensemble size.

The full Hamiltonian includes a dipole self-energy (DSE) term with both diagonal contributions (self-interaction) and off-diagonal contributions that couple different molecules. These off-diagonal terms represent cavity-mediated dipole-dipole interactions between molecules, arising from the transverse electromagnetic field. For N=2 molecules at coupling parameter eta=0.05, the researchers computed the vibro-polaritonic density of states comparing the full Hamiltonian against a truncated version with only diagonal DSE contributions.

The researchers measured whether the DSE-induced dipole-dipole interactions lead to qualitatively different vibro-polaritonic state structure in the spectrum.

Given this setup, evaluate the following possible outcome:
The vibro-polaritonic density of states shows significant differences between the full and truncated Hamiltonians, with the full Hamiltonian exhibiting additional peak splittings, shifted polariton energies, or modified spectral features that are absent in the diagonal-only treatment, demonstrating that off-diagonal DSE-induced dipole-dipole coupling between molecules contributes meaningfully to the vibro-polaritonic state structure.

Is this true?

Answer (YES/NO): YES